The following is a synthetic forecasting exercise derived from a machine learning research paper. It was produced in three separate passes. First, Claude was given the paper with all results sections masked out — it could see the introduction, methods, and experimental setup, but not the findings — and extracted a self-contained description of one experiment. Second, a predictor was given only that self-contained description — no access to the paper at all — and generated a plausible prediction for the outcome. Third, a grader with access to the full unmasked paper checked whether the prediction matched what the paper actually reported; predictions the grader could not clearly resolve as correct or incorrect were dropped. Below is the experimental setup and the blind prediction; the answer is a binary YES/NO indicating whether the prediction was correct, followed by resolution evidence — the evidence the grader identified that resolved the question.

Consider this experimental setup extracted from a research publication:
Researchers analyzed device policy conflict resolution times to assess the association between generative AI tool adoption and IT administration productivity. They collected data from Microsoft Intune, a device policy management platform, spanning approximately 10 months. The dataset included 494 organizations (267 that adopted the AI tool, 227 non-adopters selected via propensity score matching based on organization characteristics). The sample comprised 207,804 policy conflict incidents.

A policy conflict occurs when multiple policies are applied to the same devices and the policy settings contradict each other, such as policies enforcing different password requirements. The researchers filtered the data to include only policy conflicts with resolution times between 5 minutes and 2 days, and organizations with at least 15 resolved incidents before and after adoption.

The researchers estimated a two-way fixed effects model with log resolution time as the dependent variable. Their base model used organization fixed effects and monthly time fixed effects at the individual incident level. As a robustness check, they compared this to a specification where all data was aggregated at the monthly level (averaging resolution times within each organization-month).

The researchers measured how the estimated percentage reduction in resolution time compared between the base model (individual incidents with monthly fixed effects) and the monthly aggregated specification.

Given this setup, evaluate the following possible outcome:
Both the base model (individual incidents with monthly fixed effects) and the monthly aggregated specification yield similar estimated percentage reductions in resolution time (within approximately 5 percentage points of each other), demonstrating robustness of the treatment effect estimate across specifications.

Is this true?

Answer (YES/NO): NO